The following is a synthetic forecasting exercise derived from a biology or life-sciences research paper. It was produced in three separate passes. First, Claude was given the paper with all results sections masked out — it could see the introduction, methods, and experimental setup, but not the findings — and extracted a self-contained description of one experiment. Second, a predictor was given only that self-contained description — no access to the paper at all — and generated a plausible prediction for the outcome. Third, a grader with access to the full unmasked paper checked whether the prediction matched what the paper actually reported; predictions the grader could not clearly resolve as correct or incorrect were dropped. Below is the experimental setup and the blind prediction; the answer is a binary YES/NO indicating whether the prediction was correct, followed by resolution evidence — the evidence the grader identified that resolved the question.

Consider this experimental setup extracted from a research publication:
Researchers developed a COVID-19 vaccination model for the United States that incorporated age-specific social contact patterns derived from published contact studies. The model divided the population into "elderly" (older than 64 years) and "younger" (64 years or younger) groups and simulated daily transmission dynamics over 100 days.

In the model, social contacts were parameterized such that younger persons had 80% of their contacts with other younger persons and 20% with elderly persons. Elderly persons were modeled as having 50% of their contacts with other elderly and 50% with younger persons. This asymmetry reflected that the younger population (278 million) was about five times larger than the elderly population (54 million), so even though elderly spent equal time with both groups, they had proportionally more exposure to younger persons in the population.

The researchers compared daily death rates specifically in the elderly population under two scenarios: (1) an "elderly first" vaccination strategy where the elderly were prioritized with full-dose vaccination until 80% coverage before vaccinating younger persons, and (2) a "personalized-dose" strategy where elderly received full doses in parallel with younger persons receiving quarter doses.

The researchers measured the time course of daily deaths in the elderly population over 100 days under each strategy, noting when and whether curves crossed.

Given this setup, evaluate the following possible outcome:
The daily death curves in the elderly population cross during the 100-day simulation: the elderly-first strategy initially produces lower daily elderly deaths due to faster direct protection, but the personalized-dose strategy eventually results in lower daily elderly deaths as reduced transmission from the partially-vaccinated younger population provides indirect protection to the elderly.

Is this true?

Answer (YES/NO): YES